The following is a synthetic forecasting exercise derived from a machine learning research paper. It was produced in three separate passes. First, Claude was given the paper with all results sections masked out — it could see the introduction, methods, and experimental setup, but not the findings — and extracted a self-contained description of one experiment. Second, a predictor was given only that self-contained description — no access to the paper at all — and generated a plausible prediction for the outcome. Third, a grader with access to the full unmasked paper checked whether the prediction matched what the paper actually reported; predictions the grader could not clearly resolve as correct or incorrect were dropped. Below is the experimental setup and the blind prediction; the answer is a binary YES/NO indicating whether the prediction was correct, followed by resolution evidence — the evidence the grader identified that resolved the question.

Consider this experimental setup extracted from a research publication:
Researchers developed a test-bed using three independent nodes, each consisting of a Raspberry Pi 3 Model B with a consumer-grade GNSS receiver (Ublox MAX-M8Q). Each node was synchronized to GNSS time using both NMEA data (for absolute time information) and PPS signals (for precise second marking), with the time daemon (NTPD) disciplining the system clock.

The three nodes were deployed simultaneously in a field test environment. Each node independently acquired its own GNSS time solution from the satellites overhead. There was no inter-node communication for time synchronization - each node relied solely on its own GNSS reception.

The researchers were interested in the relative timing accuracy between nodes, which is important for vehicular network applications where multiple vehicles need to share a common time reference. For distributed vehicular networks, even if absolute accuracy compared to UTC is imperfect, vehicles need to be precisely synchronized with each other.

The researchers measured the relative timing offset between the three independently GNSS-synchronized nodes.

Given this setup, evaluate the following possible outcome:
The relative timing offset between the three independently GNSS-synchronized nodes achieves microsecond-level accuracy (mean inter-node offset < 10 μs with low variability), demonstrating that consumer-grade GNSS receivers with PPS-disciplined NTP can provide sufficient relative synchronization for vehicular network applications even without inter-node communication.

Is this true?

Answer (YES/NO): YES